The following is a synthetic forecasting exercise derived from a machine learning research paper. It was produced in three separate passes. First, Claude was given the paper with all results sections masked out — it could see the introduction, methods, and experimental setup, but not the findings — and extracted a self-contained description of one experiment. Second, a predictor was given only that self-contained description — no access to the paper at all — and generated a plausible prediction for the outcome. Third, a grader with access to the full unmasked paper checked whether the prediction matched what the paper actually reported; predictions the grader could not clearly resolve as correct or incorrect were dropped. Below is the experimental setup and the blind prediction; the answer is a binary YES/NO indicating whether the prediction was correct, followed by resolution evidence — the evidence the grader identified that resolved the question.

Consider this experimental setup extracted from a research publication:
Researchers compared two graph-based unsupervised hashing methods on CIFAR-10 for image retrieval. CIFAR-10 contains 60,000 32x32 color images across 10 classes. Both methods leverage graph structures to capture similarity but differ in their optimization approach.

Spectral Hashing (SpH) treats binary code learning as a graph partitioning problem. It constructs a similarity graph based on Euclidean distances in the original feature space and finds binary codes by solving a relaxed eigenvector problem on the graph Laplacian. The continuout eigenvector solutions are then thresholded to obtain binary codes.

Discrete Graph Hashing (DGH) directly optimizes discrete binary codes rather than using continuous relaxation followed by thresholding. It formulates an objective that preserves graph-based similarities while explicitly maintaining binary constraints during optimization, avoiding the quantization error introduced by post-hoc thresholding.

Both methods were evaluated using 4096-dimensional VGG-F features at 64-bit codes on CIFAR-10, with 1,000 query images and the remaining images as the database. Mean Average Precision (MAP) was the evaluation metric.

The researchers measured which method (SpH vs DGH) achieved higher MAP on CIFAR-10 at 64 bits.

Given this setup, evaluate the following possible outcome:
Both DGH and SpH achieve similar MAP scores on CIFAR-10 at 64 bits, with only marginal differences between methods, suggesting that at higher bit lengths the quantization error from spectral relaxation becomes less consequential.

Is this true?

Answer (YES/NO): NO